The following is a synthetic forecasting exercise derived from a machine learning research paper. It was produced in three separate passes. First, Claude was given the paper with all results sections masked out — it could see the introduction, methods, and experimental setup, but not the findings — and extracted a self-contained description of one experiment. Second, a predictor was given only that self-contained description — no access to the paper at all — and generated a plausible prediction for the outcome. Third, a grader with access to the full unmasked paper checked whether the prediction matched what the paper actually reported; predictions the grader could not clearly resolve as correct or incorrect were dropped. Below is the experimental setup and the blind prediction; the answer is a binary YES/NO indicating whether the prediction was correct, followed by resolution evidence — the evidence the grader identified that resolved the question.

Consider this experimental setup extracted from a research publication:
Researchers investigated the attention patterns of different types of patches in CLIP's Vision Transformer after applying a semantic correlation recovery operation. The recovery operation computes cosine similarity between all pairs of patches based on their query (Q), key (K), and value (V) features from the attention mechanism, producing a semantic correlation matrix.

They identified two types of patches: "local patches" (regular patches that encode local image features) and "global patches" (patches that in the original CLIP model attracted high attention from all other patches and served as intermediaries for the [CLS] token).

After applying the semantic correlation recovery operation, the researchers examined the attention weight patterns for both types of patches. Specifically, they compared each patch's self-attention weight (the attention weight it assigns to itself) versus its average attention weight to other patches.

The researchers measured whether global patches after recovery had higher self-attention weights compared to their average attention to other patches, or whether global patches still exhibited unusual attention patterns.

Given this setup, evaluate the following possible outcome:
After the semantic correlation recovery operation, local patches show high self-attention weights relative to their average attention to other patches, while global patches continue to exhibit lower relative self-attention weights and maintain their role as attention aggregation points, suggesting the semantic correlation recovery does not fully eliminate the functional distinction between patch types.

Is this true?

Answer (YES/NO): YES